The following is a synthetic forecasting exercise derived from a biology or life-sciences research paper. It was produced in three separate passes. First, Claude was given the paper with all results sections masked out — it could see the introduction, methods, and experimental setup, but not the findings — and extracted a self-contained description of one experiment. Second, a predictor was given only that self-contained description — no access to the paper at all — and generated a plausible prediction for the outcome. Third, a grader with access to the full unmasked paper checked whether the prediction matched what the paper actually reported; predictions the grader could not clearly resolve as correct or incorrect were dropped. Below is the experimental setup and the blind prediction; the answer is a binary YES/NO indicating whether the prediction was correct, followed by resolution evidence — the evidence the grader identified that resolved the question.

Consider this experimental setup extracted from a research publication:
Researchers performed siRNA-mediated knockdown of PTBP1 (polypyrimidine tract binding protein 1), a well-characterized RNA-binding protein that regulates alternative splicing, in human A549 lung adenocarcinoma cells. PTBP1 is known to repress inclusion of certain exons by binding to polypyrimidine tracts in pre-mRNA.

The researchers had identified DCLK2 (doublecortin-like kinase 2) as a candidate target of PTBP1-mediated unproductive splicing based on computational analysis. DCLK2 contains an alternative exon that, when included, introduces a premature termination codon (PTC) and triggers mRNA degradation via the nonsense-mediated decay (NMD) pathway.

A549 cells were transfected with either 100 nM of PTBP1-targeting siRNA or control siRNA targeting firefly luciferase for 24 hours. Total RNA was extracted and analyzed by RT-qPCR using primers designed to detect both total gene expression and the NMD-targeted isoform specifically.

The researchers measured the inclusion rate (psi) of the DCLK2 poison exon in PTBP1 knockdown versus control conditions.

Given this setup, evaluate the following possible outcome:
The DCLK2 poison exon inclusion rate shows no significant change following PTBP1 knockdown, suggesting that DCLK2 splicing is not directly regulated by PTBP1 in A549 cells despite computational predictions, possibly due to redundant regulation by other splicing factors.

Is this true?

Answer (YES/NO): NO